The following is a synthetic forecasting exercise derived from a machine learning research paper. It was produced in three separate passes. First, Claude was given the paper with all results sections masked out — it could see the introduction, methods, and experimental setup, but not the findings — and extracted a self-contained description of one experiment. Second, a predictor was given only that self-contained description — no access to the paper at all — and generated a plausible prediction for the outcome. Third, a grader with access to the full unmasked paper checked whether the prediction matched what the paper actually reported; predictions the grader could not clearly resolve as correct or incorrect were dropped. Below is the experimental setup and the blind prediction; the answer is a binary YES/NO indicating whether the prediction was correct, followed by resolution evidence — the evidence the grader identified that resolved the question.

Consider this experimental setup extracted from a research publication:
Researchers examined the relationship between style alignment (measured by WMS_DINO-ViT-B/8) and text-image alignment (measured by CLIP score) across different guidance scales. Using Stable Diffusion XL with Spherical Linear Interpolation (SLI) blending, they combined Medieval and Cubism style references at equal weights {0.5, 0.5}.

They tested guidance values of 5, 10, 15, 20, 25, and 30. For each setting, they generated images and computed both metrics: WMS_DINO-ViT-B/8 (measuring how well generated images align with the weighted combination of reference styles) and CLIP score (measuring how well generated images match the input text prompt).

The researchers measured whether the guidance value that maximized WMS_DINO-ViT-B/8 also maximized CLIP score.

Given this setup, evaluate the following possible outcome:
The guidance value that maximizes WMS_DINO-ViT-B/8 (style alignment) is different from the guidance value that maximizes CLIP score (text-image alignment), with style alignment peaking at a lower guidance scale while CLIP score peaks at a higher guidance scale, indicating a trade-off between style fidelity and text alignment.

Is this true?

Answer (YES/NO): NO